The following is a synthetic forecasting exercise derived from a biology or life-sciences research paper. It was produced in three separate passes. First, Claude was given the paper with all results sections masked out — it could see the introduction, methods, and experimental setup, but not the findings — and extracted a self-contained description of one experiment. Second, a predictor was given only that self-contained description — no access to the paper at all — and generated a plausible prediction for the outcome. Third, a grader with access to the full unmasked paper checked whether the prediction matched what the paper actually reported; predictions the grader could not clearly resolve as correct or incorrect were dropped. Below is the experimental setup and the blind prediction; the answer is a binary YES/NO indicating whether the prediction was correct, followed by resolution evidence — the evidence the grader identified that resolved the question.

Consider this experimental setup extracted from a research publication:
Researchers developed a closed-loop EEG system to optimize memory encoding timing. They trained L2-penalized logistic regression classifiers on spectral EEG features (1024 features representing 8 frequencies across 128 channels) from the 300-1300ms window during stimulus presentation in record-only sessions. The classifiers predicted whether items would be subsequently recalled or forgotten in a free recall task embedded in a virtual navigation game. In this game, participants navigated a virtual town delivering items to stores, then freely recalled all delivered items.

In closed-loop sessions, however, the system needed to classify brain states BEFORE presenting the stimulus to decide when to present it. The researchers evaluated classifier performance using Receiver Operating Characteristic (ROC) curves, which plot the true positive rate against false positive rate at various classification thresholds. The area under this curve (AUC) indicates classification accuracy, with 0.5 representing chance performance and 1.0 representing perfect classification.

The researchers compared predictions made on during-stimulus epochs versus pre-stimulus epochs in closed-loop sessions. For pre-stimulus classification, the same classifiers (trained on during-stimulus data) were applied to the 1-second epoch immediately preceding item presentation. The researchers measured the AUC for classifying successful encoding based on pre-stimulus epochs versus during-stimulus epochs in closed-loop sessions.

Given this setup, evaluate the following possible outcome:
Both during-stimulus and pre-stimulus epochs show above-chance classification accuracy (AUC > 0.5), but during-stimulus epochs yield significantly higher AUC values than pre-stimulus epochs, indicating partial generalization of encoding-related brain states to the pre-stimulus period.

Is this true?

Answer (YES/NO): NO